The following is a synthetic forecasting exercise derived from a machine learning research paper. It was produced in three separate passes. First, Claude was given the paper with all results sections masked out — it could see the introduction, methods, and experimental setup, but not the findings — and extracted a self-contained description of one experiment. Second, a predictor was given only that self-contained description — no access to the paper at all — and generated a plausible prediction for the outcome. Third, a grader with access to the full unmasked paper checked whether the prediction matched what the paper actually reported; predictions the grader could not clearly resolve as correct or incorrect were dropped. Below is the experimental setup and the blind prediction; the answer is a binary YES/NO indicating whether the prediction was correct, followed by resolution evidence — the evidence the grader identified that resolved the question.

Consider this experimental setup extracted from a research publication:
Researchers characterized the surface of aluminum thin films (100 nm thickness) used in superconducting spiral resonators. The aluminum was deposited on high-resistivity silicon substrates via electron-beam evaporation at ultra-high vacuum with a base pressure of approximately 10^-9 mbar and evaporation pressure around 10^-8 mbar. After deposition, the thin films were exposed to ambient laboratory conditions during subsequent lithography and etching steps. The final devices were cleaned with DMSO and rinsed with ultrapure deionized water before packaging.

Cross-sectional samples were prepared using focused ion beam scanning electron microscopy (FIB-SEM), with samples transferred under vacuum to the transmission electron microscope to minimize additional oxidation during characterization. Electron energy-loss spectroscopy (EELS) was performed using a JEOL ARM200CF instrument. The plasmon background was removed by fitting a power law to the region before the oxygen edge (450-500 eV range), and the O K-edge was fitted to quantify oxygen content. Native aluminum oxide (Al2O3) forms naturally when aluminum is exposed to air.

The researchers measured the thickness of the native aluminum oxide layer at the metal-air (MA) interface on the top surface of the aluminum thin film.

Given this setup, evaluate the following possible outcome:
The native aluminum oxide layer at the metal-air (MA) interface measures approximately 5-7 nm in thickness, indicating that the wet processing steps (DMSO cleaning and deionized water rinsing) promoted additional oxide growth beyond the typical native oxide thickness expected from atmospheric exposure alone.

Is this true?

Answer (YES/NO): NO